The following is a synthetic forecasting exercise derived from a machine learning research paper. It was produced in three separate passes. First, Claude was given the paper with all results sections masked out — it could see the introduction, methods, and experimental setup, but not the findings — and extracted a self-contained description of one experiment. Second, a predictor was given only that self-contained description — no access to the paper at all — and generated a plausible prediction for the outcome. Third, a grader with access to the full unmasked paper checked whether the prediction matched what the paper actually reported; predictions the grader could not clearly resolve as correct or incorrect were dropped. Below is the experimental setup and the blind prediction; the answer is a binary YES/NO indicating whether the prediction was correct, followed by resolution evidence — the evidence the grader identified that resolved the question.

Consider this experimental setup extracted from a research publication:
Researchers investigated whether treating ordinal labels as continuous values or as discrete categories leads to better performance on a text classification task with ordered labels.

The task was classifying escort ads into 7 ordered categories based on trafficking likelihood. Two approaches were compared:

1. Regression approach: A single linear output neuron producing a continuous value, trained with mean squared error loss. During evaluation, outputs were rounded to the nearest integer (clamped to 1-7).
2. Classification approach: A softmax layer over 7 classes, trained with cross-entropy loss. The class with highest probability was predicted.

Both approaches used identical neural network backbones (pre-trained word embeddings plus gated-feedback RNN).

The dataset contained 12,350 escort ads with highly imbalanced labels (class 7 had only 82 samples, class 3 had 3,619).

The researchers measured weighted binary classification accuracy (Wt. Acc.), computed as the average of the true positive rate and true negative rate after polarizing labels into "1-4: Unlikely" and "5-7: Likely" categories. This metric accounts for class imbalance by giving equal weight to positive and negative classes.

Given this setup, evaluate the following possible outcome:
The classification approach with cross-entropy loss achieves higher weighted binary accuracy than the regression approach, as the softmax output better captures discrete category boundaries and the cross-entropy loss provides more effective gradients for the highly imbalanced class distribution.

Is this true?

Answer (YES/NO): YES